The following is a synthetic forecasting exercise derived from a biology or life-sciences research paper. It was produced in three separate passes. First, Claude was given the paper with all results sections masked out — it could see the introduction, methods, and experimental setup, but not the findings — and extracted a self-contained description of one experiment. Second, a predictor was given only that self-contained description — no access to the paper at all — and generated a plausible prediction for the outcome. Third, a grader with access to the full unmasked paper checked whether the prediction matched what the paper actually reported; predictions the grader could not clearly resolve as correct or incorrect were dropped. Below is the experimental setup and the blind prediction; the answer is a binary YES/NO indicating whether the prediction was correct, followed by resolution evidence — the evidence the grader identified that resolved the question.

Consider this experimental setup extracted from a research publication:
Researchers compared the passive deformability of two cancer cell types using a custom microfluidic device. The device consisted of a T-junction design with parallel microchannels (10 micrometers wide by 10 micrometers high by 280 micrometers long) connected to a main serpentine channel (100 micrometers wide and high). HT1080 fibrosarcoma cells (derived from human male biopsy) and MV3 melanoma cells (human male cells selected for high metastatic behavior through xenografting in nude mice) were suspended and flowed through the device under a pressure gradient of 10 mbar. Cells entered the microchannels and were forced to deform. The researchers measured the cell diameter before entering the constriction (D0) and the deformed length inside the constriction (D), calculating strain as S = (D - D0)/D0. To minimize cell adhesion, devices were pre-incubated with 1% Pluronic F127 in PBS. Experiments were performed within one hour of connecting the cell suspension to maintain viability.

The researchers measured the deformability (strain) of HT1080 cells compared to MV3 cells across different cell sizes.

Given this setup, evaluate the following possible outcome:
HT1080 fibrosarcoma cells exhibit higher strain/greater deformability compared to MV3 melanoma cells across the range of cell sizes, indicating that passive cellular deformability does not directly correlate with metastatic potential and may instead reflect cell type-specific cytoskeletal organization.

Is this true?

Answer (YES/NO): YES